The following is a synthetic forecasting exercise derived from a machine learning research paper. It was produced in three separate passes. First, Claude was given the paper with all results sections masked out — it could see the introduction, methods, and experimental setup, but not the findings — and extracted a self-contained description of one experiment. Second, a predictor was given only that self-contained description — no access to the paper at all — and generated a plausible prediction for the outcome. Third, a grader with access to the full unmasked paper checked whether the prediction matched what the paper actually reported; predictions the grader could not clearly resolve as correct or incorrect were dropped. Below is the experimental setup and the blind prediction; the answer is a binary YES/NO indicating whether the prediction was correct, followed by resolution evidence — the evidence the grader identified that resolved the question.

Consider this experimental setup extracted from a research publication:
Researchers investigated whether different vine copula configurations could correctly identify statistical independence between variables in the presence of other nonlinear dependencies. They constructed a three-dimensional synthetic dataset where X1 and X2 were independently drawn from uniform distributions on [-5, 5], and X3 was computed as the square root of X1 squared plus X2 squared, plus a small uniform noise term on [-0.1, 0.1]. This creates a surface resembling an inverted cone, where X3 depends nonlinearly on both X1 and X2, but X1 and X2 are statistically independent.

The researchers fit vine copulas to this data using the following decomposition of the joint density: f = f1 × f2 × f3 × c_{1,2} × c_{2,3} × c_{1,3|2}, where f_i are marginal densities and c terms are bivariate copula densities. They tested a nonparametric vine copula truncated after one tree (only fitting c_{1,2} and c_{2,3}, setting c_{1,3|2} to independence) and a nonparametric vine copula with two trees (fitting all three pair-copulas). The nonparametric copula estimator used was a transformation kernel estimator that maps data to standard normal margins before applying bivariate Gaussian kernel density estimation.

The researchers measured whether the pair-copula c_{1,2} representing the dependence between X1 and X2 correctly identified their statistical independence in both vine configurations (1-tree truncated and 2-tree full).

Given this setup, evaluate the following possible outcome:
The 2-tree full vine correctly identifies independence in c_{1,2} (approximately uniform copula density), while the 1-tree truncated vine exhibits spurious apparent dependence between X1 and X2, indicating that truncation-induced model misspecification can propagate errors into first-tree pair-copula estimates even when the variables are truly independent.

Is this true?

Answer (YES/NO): NO